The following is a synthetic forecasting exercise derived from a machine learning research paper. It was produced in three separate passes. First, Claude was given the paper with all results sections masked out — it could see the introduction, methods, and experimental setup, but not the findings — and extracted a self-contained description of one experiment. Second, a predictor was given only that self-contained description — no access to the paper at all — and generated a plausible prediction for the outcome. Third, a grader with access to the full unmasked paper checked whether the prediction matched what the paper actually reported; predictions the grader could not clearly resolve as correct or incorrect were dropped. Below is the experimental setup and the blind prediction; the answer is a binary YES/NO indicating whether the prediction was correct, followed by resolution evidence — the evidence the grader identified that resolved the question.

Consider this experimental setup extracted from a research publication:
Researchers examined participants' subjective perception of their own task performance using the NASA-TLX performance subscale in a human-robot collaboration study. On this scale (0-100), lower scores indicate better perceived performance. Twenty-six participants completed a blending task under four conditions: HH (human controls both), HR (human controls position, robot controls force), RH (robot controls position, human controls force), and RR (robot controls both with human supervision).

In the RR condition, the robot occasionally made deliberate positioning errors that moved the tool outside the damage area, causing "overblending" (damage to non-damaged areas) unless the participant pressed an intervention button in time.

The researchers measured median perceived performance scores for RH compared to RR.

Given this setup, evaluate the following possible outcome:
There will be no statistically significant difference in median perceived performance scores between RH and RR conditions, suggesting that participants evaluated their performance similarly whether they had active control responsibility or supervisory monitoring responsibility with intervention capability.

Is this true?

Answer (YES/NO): NO